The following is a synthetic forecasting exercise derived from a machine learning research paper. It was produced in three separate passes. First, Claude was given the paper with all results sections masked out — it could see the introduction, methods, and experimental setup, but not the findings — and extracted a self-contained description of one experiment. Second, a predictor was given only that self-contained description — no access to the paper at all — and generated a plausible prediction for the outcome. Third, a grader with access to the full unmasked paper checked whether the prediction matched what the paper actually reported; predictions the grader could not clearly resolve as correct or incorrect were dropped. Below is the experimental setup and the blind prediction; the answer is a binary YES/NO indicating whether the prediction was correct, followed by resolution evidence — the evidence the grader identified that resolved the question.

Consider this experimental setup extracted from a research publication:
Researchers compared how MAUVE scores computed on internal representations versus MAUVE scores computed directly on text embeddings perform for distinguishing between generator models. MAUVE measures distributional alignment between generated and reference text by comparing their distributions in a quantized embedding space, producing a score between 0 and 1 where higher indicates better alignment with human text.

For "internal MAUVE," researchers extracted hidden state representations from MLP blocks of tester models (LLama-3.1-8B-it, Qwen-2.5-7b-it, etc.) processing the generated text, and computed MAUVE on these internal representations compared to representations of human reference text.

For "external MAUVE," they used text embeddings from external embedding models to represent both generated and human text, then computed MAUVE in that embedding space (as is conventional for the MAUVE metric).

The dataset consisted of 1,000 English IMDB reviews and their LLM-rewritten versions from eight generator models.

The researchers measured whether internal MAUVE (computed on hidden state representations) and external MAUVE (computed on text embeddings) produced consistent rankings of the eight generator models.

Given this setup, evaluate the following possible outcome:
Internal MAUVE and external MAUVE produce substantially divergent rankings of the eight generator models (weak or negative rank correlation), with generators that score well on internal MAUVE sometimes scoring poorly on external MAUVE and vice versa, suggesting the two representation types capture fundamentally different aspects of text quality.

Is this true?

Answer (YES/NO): YES